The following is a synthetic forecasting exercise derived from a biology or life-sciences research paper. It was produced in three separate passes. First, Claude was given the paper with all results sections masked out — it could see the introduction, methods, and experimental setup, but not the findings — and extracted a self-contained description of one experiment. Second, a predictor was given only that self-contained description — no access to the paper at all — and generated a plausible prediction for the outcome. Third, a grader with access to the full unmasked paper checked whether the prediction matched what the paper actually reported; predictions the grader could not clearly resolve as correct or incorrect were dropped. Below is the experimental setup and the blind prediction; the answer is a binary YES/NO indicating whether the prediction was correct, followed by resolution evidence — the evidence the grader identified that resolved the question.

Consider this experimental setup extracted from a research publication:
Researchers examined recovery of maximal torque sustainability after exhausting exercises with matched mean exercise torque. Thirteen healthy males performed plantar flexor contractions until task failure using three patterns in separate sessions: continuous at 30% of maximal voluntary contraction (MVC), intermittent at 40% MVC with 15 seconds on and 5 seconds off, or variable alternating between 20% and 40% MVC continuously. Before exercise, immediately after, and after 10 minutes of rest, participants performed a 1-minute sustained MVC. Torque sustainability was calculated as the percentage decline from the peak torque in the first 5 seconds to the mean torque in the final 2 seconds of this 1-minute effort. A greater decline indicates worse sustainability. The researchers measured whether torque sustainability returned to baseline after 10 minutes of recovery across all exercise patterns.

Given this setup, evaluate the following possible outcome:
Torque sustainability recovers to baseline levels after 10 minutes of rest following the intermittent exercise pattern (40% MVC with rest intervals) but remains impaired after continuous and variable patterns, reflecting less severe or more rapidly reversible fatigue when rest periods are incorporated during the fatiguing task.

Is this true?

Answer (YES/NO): NO